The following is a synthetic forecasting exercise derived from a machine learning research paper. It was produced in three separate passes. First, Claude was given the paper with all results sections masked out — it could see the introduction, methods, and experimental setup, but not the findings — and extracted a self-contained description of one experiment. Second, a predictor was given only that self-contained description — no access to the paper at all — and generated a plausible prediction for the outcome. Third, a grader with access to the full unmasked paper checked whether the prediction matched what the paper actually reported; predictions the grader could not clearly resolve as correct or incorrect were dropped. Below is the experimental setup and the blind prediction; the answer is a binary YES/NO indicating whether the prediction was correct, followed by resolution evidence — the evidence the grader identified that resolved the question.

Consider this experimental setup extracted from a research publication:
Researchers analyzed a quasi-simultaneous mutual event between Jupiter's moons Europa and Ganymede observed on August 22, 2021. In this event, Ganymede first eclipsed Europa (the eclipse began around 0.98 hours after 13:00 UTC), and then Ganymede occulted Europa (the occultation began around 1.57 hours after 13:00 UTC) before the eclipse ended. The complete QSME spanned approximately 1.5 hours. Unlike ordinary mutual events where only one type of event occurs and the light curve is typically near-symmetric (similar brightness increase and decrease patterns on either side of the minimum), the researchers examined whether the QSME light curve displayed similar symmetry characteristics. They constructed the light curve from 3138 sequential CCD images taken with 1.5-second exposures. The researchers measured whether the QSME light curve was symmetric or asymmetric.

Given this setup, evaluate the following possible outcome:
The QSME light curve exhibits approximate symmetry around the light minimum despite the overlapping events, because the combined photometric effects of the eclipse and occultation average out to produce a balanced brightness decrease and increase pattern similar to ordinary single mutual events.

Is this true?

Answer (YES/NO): NO